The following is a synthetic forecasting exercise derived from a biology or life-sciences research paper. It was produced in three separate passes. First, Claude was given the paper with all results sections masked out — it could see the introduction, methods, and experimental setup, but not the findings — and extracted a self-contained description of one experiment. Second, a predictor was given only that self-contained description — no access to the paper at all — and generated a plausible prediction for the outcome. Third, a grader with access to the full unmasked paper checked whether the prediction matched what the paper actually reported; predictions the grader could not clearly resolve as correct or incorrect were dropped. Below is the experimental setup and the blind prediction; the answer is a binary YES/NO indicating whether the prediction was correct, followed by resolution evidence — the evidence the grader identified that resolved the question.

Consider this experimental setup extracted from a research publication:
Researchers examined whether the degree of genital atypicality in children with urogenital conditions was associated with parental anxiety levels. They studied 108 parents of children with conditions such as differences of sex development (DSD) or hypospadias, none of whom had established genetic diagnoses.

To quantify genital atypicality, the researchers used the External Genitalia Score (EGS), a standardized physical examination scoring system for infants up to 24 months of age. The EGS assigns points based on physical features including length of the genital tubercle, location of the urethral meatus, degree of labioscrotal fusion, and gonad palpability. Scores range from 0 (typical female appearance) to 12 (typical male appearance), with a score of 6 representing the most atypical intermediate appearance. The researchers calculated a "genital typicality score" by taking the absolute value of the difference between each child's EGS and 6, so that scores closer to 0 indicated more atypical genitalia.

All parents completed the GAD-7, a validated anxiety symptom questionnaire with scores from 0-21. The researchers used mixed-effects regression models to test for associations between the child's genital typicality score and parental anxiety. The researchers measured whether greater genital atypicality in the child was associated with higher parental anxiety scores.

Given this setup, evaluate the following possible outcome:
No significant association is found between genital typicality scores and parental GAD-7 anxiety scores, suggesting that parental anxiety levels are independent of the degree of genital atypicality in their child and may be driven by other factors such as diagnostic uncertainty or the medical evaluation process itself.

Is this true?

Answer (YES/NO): NO